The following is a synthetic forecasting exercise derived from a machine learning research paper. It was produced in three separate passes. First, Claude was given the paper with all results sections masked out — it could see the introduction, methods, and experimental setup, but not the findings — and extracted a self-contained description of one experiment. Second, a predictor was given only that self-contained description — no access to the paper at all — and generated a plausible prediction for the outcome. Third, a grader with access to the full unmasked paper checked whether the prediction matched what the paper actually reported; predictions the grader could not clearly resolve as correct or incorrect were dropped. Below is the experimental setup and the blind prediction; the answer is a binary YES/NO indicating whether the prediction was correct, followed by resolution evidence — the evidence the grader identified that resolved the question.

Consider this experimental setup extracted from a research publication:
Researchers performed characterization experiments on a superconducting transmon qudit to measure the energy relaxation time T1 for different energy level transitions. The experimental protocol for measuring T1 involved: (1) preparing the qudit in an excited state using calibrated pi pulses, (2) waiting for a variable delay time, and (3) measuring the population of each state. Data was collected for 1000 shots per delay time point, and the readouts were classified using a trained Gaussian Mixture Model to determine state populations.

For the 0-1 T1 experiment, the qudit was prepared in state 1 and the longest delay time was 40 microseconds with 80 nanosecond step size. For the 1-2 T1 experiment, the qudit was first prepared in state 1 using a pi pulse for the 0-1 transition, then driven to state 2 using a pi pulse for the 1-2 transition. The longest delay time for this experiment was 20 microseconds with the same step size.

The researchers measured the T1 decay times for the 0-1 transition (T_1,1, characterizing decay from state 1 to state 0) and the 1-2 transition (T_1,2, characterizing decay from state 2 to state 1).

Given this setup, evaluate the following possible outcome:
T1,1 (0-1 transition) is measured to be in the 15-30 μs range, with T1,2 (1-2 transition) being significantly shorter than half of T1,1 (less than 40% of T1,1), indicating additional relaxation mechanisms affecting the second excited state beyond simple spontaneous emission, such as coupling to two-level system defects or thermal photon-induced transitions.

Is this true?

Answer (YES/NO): NO